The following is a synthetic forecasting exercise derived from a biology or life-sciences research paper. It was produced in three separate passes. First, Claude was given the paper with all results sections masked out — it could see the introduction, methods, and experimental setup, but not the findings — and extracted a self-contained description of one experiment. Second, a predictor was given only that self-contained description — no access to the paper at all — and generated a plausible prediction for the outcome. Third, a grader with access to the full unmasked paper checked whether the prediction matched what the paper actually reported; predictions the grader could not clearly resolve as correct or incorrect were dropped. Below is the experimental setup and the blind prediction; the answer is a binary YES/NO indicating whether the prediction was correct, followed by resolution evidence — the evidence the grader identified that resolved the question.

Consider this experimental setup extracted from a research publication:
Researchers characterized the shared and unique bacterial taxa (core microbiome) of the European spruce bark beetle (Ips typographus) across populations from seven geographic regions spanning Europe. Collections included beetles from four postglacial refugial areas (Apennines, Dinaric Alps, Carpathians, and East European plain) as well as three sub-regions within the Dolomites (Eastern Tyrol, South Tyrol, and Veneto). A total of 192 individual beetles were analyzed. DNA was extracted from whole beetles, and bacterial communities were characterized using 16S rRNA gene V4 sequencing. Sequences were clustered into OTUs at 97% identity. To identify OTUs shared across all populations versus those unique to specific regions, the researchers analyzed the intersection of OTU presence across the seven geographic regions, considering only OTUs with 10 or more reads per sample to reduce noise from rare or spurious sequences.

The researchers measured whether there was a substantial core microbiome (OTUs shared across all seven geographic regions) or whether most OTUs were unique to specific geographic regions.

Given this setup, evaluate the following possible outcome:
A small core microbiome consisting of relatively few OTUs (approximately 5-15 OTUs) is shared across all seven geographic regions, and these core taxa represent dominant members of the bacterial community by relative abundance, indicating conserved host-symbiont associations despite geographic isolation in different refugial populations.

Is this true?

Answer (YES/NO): NO